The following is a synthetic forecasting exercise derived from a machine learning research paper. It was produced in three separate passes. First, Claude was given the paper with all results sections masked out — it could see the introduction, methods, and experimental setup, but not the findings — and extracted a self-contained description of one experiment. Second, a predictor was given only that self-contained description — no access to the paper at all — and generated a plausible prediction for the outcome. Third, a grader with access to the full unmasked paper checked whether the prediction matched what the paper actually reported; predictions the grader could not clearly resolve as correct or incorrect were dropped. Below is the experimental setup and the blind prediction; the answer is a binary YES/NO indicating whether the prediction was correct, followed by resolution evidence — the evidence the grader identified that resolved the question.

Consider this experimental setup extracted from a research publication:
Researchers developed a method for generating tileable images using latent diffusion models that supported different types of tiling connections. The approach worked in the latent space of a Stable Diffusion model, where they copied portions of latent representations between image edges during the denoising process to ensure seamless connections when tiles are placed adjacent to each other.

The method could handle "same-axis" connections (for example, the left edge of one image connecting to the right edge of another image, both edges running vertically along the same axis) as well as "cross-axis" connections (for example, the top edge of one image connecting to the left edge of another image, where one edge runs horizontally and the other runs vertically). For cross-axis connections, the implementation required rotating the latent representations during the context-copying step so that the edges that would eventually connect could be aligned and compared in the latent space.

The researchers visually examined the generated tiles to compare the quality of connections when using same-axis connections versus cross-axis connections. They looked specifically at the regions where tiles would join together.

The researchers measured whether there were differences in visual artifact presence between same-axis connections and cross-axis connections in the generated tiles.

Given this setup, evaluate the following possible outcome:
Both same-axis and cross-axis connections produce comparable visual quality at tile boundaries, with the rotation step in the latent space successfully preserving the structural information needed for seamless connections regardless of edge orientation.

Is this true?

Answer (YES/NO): NO